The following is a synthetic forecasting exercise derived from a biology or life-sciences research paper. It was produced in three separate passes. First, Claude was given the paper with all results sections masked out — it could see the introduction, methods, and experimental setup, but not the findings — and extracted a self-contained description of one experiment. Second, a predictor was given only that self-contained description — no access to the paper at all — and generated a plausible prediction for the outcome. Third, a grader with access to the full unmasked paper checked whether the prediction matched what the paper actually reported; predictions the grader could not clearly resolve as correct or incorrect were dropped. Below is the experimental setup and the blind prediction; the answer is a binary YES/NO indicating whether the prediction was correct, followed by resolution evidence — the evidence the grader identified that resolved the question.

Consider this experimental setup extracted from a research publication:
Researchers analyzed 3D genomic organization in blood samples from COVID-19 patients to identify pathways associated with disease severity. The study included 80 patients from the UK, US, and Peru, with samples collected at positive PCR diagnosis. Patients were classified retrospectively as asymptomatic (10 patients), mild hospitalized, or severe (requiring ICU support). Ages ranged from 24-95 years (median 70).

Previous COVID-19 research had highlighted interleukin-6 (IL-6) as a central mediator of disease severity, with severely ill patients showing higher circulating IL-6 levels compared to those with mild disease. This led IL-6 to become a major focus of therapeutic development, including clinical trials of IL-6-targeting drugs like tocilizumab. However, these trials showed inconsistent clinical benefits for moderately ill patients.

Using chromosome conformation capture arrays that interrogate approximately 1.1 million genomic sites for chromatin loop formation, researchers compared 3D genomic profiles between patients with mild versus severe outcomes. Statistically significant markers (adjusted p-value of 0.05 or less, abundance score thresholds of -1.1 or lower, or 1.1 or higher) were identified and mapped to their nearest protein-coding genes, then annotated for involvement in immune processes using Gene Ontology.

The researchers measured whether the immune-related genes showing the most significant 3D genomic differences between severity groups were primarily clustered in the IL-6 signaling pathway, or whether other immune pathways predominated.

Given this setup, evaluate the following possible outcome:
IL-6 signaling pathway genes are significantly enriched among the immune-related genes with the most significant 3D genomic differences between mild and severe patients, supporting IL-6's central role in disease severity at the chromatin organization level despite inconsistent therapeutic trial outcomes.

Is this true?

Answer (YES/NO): NO